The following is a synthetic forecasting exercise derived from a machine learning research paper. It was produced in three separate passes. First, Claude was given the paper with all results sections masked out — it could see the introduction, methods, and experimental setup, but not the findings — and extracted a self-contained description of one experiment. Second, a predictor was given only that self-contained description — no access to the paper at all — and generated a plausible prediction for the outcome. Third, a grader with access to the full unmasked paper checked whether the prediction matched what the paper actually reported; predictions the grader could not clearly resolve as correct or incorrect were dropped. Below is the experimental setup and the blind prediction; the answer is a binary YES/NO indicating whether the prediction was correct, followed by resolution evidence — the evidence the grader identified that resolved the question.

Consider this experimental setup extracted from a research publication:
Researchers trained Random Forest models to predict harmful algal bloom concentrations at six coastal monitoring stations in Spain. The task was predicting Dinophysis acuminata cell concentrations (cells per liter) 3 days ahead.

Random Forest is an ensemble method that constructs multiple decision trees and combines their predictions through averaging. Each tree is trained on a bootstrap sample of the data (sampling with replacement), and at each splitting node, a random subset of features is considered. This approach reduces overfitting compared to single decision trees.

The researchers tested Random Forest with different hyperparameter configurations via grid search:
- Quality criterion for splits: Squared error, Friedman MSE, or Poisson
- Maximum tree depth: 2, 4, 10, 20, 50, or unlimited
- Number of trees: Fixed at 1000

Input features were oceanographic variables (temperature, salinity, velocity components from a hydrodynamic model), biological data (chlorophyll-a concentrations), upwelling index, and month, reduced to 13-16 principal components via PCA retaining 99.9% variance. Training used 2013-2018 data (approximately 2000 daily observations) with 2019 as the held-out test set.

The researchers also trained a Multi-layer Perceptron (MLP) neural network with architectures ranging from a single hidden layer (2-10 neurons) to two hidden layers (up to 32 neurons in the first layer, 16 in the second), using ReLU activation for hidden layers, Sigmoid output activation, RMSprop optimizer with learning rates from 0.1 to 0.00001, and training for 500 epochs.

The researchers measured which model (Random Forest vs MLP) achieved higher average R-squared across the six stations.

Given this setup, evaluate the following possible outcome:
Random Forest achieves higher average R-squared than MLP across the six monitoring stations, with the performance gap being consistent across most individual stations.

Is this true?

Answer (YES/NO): YES